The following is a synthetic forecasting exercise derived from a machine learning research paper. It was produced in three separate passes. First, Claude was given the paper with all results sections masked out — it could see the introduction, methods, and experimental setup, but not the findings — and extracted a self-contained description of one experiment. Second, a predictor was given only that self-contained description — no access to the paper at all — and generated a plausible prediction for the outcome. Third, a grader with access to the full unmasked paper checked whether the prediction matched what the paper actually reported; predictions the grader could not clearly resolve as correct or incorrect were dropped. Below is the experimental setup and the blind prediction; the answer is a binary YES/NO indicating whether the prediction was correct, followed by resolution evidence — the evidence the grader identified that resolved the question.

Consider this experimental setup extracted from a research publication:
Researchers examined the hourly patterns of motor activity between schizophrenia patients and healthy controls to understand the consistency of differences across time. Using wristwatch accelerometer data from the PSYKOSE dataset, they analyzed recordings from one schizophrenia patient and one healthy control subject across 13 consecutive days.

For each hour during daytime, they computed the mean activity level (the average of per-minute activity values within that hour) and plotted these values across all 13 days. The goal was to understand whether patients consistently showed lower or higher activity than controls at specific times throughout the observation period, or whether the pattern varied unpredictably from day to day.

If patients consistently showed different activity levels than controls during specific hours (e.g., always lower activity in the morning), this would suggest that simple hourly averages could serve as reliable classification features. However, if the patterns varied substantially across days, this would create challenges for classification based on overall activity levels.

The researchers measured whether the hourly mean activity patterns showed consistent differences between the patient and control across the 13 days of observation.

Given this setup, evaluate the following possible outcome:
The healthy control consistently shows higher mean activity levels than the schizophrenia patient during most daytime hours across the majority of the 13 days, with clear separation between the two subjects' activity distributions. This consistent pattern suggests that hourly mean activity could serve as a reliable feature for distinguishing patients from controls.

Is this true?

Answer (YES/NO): NO